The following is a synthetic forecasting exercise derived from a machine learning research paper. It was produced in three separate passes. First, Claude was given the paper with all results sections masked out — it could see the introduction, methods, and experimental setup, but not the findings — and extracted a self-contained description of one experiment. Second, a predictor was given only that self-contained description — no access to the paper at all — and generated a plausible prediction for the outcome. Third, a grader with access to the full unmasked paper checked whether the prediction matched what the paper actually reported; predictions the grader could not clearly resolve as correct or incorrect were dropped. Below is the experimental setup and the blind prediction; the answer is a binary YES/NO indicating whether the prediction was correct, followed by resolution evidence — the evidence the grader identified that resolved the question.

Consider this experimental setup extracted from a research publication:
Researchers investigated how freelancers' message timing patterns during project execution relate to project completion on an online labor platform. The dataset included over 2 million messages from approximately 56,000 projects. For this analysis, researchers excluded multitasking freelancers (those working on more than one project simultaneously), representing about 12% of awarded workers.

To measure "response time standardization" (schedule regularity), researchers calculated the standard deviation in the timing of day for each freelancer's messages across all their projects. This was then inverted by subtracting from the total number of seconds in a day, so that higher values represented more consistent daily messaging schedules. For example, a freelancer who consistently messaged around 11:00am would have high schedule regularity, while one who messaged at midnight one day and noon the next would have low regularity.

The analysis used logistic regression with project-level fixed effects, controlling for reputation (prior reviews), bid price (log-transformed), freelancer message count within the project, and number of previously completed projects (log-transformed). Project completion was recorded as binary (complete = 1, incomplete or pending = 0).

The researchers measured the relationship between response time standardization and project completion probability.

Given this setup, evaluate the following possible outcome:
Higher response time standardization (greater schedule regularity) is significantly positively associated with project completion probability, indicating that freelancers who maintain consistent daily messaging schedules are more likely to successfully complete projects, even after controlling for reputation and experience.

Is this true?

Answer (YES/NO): NO